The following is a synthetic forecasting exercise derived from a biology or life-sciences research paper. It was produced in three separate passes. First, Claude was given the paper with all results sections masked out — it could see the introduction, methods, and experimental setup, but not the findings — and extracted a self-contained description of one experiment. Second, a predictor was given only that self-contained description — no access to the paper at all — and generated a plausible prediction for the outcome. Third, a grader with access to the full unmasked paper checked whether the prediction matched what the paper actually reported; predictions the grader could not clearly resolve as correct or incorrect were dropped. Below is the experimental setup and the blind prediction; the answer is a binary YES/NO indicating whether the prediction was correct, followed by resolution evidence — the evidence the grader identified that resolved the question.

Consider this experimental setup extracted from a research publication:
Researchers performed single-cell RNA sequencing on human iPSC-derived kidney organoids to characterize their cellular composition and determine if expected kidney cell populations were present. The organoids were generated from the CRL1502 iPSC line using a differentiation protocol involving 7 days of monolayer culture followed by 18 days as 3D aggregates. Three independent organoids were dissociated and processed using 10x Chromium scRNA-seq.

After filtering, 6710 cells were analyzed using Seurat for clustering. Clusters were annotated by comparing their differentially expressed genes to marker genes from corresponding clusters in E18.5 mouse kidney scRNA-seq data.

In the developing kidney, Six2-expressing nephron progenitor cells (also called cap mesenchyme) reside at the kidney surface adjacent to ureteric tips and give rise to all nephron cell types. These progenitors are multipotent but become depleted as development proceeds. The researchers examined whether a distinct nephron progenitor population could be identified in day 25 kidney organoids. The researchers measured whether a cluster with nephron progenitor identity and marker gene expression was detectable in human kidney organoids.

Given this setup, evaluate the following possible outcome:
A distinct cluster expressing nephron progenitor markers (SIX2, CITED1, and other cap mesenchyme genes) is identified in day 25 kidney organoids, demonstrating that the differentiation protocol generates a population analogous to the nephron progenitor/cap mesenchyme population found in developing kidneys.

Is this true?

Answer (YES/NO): NO